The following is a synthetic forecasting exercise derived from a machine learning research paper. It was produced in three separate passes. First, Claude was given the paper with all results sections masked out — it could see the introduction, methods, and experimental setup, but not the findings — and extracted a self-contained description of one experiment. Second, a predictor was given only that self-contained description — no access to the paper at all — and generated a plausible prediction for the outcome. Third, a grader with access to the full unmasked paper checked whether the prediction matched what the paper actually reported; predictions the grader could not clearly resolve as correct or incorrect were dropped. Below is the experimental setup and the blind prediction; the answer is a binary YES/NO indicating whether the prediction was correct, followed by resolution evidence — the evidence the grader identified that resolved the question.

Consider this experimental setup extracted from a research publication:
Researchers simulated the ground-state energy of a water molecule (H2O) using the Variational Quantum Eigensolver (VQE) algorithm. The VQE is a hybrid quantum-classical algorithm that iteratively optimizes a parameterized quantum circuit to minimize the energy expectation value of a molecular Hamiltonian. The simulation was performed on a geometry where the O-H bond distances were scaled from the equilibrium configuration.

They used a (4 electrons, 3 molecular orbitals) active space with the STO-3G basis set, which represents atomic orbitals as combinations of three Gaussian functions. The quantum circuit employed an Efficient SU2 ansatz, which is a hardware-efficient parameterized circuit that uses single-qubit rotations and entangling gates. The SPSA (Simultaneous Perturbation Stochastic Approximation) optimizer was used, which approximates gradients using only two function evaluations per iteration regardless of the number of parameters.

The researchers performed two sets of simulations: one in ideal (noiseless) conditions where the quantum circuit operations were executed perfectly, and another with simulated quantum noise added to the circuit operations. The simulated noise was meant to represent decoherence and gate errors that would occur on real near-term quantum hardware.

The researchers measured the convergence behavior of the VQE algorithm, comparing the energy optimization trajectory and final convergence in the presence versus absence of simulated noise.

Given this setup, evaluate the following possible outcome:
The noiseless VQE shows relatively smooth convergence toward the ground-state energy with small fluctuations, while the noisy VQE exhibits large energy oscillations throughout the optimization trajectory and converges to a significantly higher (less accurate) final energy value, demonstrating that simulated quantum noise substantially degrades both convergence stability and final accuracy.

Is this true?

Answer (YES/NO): NO